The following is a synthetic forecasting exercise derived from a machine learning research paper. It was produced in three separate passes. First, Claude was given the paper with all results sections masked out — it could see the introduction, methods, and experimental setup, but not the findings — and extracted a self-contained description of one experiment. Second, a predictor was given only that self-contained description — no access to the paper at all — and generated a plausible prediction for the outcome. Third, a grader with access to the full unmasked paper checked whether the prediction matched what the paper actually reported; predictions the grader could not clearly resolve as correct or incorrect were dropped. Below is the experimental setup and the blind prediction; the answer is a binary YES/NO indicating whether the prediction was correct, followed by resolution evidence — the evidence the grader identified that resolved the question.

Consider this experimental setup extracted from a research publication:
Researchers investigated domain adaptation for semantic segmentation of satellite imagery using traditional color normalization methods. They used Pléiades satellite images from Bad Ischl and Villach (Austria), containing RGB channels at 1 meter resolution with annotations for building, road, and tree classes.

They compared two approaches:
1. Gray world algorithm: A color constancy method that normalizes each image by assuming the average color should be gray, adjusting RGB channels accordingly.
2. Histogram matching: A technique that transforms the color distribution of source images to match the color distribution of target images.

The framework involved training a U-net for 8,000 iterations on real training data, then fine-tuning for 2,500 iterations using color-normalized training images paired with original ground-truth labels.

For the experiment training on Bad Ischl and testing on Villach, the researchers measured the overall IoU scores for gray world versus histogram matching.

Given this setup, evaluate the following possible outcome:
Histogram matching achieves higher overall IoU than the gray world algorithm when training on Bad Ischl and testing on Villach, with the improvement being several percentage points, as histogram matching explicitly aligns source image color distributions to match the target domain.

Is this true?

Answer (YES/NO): NO